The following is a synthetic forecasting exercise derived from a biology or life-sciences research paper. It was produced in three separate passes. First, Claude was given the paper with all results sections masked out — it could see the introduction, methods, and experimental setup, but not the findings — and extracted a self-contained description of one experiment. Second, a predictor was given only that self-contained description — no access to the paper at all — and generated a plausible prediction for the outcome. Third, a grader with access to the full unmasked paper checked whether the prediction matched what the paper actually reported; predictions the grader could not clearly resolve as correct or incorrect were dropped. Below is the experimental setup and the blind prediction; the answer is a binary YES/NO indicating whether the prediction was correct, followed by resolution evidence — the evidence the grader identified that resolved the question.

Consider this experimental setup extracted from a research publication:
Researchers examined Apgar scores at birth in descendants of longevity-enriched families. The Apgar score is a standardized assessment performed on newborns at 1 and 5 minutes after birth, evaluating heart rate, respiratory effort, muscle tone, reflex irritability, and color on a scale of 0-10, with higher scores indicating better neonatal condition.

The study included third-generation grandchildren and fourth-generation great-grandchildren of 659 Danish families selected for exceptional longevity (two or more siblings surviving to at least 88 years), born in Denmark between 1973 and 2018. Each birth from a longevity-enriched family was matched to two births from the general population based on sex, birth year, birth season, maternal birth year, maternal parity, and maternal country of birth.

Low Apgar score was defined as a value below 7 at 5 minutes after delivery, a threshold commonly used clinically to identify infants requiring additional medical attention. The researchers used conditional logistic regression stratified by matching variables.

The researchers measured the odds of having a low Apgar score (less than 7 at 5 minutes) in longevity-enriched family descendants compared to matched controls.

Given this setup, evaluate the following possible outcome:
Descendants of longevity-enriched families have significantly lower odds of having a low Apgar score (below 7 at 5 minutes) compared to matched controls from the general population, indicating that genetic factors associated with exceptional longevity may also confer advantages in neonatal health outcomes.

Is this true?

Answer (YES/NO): NO